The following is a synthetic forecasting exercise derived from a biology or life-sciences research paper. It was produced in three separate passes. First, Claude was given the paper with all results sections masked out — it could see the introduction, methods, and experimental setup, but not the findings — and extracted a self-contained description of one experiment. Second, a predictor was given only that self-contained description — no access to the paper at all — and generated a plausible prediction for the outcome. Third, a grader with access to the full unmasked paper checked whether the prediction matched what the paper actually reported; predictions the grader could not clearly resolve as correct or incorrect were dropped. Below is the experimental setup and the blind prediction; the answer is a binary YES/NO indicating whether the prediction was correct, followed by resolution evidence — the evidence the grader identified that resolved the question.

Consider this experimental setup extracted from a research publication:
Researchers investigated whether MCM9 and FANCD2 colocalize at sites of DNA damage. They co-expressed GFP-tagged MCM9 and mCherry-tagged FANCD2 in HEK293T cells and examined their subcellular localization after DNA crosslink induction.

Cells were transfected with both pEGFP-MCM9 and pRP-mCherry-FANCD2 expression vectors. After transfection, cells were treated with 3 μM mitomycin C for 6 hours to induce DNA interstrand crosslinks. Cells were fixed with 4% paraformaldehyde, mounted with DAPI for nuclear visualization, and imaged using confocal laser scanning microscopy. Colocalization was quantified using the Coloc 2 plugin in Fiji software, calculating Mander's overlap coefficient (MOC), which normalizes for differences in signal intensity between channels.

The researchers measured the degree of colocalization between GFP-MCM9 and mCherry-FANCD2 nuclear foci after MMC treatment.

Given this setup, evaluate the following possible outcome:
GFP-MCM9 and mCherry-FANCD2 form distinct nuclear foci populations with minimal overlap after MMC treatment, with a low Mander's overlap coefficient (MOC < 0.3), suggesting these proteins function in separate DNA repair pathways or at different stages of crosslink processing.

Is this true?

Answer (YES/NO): NO